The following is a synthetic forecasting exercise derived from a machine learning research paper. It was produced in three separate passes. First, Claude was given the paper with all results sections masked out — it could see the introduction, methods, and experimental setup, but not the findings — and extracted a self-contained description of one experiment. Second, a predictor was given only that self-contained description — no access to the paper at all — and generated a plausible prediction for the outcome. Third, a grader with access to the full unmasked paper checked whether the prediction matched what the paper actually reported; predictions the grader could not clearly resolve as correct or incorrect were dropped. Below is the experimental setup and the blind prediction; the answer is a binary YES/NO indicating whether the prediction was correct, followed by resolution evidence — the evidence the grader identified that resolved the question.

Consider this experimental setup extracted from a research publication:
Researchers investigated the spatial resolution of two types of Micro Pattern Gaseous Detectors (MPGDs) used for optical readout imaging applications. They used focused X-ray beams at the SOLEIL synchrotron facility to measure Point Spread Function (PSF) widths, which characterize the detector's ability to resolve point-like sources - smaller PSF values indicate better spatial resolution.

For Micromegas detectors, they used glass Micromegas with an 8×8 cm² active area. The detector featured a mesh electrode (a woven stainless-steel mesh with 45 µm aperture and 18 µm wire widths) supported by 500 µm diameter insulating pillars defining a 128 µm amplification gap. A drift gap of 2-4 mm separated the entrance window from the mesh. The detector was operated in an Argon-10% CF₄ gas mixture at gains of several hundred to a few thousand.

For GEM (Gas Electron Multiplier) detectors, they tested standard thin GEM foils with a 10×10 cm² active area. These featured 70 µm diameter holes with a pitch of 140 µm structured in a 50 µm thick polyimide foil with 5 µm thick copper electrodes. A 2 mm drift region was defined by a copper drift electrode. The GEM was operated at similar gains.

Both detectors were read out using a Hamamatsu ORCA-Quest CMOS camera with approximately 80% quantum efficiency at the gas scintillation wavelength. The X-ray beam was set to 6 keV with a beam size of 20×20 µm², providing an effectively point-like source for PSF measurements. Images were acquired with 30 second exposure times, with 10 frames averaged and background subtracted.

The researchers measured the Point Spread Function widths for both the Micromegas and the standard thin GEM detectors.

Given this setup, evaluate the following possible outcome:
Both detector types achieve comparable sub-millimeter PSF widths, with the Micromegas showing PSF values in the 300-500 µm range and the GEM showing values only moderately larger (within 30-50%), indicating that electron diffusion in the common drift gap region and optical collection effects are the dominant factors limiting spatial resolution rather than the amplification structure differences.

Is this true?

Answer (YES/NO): NO